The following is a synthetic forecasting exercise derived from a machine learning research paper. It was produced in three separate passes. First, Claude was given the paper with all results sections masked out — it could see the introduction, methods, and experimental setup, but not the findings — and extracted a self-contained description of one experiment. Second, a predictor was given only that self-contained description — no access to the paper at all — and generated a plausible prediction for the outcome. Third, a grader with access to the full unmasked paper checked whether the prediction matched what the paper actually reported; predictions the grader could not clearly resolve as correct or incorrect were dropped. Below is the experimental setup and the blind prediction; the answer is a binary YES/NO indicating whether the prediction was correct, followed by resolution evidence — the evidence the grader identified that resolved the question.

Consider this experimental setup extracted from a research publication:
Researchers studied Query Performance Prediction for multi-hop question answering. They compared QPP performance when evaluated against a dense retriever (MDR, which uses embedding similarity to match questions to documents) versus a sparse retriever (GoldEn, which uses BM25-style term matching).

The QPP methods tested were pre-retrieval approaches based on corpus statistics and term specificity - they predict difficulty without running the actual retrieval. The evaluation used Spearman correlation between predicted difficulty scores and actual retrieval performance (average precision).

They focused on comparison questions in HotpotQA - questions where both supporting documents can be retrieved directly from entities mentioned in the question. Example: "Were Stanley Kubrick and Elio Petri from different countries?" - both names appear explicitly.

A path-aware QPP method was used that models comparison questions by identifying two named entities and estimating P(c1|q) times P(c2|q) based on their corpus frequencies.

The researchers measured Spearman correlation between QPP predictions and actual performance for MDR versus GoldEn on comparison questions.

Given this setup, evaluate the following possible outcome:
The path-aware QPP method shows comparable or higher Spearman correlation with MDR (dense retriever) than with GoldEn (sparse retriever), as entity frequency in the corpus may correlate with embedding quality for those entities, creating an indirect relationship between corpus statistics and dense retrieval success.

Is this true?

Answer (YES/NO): NO